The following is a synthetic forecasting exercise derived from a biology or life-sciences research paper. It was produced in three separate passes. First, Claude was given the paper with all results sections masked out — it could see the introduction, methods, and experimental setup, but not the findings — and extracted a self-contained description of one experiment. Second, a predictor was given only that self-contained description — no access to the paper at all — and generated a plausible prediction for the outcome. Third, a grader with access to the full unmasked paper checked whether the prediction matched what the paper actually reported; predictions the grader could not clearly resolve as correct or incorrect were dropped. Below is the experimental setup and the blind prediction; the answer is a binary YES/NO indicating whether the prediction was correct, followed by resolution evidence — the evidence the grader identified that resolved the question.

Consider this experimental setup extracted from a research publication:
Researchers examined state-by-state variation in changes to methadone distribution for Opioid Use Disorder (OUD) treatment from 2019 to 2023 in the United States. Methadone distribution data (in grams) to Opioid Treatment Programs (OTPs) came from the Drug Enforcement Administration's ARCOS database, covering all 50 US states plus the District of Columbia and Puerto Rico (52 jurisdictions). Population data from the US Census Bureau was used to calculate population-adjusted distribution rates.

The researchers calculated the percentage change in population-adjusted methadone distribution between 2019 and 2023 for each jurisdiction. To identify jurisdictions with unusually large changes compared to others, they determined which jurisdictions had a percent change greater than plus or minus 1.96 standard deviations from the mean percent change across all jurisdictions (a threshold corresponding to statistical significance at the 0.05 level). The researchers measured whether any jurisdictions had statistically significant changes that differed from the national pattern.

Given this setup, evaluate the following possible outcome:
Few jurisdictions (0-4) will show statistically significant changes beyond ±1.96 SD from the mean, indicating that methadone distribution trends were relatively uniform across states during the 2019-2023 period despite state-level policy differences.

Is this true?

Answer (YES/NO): YES